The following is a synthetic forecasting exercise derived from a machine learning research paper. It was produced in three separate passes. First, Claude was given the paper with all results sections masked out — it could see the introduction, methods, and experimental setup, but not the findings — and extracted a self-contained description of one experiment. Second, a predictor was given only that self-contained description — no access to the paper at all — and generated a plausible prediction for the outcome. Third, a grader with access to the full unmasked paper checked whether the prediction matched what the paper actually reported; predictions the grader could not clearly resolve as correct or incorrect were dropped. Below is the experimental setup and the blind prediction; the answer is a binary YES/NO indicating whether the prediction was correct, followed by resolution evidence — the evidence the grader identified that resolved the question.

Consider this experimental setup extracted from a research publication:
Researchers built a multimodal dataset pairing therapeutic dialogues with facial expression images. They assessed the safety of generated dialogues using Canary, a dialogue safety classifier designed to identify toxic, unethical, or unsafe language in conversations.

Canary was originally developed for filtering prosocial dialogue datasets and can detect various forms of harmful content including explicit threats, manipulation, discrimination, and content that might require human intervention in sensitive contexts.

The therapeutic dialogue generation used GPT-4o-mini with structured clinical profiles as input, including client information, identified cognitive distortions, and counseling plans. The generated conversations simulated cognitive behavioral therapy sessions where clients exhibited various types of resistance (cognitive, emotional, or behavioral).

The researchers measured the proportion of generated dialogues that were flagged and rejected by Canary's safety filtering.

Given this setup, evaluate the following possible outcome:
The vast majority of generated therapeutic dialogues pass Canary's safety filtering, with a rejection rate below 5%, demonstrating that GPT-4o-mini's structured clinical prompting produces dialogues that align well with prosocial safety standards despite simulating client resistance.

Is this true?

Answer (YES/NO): YES